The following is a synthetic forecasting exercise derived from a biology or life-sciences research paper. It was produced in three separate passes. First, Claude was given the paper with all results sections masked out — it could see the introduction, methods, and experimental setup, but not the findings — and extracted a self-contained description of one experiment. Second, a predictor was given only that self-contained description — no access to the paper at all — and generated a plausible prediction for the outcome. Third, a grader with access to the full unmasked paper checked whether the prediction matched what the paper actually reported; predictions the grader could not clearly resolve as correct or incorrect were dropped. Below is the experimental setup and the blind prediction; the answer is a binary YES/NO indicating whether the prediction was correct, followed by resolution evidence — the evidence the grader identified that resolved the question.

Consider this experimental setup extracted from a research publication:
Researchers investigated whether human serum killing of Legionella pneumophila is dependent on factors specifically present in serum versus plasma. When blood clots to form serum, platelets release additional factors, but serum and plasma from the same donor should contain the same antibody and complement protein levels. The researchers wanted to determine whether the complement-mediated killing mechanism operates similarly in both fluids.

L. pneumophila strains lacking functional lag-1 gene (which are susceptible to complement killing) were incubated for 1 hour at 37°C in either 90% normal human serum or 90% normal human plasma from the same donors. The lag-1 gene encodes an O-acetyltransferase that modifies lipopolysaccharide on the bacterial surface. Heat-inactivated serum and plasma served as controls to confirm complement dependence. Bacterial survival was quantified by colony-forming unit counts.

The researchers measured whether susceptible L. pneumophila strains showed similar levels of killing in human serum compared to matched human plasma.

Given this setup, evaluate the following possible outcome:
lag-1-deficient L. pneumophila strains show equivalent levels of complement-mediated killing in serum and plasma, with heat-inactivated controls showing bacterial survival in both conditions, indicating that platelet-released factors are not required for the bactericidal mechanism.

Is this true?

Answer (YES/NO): YES